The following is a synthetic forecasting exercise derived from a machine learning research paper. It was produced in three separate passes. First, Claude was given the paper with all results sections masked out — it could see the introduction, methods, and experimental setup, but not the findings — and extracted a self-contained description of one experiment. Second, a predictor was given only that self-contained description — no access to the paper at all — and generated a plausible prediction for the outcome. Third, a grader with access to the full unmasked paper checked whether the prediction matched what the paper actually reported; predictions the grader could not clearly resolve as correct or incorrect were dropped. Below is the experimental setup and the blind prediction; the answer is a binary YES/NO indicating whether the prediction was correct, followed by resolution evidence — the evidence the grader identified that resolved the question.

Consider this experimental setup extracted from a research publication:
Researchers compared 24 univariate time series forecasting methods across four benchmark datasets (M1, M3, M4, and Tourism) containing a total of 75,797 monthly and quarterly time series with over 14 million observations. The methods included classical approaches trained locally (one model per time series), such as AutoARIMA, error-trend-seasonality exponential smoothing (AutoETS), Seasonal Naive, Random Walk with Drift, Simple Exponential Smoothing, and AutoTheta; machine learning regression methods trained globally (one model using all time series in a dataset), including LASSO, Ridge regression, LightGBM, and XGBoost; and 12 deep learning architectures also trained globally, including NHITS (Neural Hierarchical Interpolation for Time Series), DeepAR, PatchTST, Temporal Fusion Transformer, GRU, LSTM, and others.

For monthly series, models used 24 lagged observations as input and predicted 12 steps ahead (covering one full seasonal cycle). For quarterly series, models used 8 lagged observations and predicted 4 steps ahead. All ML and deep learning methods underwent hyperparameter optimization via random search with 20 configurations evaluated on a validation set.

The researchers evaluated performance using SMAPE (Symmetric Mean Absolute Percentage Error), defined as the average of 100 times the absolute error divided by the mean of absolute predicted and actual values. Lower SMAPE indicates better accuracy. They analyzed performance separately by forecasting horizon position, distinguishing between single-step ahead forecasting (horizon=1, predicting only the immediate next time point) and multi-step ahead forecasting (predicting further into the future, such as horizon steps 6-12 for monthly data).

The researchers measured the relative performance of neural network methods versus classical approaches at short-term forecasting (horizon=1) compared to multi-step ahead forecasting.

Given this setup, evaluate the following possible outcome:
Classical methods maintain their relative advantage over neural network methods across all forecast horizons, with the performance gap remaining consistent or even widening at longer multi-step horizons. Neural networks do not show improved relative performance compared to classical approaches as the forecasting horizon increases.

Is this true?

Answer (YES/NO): NO